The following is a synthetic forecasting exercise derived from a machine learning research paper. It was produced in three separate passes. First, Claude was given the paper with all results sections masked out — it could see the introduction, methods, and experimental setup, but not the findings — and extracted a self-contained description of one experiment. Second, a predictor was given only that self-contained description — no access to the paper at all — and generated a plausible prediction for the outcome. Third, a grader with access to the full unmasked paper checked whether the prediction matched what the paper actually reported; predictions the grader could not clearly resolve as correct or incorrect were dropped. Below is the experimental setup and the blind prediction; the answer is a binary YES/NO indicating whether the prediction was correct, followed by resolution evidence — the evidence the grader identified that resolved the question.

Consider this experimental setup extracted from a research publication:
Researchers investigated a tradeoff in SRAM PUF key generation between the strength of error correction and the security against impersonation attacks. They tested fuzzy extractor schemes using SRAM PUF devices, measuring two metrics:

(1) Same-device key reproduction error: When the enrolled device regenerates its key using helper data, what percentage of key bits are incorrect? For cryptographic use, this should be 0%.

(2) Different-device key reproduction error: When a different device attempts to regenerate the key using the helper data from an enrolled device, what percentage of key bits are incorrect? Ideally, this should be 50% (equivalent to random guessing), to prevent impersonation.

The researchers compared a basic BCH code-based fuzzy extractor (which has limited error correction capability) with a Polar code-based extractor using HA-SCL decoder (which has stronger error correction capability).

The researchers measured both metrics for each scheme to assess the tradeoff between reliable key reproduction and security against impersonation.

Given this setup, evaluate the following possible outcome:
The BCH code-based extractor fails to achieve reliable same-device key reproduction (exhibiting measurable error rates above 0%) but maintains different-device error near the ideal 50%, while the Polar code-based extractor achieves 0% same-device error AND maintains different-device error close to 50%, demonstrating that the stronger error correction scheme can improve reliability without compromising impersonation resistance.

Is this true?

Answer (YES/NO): NO